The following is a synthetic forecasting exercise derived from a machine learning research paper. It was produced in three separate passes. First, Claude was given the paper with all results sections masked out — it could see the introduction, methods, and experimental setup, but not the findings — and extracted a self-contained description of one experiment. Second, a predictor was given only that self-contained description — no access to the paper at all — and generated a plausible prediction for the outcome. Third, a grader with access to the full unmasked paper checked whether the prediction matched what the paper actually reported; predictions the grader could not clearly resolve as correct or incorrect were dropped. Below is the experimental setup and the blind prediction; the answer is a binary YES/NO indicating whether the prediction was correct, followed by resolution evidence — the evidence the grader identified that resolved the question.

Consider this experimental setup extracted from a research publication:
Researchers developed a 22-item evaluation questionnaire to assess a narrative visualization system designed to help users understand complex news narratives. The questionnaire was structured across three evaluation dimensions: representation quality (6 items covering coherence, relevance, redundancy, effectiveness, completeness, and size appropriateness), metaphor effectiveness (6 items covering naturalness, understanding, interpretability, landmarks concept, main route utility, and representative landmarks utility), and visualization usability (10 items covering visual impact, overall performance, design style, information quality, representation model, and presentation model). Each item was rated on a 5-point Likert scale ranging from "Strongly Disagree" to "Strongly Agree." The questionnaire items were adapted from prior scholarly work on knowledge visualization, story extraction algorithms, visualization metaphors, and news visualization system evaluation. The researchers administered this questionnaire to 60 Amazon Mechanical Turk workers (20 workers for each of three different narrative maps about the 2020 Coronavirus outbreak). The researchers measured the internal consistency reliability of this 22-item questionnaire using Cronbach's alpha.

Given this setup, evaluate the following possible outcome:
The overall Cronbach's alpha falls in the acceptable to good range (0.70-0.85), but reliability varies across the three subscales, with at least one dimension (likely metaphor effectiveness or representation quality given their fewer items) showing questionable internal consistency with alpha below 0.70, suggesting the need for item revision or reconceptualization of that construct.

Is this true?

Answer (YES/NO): NO